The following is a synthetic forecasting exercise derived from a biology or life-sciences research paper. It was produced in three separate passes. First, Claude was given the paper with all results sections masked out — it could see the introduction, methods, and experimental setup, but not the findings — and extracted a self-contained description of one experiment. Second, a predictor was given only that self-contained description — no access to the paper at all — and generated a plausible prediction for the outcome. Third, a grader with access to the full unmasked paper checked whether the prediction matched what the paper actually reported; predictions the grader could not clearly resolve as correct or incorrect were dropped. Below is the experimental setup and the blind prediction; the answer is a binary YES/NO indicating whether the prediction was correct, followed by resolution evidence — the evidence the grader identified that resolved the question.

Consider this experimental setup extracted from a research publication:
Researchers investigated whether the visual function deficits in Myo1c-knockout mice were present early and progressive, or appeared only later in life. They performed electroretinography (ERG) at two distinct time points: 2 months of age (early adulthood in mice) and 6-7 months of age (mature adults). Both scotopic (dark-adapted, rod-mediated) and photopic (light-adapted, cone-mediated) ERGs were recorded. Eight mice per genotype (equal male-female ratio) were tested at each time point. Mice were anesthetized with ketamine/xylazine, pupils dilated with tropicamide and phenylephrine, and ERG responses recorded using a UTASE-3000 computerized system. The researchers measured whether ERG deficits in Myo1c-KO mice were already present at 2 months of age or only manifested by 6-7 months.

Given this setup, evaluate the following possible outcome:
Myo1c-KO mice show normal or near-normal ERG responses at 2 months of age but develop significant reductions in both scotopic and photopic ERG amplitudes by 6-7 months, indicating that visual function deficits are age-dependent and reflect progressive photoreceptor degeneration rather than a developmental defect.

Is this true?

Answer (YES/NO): NO